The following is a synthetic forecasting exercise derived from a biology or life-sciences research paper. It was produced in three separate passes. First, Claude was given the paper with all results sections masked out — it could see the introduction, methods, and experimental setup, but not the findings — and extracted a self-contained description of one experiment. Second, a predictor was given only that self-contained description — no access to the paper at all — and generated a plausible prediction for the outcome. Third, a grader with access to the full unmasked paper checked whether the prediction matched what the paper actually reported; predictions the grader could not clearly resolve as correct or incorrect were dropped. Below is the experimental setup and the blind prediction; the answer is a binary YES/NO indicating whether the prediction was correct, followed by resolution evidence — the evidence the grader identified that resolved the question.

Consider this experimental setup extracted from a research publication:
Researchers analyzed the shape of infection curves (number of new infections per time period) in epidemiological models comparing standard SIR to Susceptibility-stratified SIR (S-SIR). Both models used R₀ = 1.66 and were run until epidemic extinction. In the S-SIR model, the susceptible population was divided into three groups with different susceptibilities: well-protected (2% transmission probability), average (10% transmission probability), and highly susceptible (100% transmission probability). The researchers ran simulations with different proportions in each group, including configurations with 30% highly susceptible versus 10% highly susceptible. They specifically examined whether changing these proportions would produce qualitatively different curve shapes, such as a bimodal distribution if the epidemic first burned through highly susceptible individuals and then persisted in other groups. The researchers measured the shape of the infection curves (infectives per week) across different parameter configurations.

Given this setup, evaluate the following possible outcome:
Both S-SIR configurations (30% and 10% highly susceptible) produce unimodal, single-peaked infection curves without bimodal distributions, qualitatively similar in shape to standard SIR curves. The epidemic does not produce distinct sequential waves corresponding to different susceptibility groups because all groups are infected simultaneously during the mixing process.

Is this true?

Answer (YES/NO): YES